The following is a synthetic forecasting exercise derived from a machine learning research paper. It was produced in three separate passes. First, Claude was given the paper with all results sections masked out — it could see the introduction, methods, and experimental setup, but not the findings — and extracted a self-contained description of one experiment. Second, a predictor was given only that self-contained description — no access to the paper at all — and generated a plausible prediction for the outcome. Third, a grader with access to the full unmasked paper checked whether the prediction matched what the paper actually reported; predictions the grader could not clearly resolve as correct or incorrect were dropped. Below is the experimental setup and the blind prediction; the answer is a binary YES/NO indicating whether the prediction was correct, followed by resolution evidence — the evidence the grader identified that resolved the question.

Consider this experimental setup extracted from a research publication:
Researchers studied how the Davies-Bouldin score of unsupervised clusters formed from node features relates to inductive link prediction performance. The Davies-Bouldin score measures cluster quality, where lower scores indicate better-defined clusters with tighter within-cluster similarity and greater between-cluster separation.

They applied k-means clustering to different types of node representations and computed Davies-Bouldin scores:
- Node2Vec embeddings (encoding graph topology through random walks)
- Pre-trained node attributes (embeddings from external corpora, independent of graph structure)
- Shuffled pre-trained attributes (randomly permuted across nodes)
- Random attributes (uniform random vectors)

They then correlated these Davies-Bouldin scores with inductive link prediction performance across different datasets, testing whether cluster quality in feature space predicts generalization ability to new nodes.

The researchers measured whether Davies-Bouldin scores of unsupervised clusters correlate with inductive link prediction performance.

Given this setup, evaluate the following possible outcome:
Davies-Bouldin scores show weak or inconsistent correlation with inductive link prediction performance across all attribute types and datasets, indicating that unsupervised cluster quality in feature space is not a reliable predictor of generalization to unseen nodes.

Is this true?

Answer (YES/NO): NO